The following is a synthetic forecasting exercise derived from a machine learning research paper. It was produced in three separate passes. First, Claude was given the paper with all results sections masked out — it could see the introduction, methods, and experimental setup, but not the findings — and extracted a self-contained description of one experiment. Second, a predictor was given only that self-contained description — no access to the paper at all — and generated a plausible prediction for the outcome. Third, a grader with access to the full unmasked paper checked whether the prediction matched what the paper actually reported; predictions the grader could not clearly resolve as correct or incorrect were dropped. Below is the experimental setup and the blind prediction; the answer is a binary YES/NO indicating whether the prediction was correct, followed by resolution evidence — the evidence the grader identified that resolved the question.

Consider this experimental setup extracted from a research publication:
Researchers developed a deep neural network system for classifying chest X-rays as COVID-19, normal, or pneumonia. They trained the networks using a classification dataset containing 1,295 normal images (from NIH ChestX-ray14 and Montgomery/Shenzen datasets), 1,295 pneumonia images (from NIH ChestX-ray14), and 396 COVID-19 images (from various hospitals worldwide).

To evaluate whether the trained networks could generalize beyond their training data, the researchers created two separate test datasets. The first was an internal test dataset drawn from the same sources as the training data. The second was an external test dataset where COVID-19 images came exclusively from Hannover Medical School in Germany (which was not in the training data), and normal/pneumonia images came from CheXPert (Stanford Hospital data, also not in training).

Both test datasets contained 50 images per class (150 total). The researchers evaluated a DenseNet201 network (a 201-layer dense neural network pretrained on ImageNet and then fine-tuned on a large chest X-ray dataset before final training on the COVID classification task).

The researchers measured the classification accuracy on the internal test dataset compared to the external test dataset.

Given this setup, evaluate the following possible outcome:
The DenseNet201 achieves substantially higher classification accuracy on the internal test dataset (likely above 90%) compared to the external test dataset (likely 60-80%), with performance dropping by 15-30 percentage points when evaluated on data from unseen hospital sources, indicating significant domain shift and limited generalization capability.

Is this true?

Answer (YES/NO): YES